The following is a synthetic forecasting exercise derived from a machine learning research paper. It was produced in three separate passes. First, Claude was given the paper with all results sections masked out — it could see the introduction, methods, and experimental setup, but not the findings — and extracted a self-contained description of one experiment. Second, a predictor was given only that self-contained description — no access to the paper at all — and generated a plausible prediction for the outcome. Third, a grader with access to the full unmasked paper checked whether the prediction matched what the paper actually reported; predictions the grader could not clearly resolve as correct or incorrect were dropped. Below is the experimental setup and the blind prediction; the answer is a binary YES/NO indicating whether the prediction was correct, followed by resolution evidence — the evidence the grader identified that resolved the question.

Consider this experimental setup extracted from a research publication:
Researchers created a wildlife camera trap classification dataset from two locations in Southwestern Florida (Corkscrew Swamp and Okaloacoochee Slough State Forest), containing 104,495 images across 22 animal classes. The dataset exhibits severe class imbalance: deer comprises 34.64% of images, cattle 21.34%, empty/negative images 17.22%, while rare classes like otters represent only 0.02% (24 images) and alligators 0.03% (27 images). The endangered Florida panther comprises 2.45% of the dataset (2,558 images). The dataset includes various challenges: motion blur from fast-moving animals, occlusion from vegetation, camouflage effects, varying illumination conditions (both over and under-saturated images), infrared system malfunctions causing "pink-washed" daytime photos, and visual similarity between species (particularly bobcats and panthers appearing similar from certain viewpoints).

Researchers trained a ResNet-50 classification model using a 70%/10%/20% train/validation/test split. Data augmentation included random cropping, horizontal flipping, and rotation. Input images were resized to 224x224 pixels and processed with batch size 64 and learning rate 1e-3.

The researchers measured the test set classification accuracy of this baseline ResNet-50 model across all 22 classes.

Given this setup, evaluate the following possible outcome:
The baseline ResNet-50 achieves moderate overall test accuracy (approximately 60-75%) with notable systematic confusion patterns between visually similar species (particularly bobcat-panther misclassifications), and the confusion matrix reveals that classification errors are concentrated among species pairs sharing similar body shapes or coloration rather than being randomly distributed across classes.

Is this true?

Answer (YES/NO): NO